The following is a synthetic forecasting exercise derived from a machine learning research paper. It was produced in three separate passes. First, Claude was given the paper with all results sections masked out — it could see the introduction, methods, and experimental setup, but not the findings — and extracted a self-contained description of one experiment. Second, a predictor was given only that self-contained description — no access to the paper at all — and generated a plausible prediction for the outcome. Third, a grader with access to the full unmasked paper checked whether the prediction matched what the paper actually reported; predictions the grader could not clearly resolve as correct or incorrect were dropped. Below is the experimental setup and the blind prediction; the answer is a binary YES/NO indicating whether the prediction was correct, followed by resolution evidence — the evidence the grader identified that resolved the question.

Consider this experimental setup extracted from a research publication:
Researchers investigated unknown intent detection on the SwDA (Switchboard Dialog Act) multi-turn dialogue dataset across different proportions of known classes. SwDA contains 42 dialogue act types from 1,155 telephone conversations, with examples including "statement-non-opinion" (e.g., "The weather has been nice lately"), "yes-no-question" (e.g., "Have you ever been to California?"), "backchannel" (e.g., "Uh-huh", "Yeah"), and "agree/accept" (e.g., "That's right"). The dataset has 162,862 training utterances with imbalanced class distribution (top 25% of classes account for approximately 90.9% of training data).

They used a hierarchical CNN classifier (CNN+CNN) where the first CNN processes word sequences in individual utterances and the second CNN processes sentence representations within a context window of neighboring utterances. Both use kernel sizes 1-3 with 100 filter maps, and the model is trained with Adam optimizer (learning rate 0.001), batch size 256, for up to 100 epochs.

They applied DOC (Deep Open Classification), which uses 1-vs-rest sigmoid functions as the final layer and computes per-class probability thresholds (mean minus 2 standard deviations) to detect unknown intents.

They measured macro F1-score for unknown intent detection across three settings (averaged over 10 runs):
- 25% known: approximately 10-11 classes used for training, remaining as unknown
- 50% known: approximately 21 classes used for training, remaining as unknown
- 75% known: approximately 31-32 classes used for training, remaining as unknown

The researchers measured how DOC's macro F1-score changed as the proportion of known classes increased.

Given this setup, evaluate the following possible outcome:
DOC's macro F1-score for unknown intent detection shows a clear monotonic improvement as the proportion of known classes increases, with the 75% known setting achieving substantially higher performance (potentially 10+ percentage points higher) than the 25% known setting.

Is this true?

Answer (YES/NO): NO